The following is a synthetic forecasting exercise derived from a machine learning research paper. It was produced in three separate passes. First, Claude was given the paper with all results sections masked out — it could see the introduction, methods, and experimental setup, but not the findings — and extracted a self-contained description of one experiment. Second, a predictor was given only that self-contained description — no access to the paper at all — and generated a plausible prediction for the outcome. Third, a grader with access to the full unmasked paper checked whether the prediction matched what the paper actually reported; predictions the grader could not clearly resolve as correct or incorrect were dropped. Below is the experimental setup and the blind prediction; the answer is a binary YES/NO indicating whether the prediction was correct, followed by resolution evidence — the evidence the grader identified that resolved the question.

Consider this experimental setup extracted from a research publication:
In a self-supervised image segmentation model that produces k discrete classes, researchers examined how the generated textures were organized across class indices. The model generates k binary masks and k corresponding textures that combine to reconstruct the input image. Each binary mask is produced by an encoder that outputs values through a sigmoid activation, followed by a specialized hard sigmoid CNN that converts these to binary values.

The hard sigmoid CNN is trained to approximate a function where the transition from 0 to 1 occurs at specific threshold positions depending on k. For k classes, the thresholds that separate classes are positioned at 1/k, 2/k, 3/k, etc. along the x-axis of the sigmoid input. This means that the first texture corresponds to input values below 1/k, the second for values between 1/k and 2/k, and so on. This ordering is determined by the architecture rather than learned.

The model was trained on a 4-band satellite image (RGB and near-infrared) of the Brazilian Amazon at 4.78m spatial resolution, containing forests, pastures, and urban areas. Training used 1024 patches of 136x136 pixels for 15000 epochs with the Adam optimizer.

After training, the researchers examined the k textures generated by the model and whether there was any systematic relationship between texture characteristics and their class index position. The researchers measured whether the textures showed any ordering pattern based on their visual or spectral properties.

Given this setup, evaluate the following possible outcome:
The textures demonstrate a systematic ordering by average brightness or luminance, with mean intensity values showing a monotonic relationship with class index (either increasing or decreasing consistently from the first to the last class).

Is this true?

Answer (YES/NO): NO